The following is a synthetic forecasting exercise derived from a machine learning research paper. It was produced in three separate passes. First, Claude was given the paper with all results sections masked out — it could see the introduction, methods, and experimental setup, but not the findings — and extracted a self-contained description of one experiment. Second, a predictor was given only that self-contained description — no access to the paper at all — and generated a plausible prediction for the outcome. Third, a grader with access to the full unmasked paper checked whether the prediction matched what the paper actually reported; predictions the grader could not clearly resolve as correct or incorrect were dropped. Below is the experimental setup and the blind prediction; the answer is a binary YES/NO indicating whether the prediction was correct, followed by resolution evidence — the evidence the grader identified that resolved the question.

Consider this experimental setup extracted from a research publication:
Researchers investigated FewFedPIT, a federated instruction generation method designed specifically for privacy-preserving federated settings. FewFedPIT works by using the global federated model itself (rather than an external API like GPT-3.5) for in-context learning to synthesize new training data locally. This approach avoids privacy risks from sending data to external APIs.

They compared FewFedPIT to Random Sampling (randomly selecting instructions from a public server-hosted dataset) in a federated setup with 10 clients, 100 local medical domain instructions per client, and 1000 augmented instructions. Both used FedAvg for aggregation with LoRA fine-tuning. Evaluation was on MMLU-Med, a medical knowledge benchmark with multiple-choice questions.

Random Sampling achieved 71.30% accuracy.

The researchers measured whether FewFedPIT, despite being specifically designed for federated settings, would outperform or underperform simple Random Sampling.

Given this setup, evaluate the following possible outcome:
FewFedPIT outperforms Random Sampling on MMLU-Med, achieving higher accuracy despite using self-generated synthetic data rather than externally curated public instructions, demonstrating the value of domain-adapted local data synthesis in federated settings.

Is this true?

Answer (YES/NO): NO